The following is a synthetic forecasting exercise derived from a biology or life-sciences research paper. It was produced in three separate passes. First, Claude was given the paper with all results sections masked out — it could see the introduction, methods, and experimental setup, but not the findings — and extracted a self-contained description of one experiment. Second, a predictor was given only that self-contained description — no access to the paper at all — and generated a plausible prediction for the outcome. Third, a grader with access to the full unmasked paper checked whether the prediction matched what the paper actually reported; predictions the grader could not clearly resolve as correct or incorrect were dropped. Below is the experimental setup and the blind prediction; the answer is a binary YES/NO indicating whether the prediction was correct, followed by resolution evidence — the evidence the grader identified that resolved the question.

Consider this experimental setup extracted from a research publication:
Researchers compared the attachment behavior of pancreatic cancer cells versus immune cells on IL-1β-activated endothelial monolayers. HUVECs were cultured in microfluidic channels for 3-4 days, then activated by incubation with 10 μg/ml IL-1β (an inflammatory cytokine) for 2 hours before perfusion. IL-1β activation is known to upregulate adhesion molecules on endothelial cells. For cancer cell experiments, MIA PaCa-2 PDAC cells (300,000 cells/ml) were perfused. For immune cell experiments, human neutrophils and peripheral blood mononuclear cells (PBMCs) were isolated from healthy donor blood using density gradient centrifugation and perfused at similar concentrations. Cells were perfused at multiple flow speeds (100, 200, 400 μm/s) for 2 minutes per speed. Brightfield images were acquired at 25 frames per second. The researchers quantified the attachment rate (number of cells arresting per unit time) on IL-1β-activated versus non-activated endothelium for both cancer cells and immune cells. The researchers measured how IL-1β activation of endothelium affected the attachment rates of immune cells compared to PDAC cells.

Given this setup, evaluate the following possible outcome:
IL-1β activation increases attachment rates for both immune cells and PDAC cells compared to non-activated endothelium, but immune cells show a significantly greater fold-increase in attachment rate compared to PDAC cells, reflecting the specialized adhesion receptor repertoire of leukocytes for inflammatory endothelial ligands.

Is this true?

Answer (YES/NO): NO